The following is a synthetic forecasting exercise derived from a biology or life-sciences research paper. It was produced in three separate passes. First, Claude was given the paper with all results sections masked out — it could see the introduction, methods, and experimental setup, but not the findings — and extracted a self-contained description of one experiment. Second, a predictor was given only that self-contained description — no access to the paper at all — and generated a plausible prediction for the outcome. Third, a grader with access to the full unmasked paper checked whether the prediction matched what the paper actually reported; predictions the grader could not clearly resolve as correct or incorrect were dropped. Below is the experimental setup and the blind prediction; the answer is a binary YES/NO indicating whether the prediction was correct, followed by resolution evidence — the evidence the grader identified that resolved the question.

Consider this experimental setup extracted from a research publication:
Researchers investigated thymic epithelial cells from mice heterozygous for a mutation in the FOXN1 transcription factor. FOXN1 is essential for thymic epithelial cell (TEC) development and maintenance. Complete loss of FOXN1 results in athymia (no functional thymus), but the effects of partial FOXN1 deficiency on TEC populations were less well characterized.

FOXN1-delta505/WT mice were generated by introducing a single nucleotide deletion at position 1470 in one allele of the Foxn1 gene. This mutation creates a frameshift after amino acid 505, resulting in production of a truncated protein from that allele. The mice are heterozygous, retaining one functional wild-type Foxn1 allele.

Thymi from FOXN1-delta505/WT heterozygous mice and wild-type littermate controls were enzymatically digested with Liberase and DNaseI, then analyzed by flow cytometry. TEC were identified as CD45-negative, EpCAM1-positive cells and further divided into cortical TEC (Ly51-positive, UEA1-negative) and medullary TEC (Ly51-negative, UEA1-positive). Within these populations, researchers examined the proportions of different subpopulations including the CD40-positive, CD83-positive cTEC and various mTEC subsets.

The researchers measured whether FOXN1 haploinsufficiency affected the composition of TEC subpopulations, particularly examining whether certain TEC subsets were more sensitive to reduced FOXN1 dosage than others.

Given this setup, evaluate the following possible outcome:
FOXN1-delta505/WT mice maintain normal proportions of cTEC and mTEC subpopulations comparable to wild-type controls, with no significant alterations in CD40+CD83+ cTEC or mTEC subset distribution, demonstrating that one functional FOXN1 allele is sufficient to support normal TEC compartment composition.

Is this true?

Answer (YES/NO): NO